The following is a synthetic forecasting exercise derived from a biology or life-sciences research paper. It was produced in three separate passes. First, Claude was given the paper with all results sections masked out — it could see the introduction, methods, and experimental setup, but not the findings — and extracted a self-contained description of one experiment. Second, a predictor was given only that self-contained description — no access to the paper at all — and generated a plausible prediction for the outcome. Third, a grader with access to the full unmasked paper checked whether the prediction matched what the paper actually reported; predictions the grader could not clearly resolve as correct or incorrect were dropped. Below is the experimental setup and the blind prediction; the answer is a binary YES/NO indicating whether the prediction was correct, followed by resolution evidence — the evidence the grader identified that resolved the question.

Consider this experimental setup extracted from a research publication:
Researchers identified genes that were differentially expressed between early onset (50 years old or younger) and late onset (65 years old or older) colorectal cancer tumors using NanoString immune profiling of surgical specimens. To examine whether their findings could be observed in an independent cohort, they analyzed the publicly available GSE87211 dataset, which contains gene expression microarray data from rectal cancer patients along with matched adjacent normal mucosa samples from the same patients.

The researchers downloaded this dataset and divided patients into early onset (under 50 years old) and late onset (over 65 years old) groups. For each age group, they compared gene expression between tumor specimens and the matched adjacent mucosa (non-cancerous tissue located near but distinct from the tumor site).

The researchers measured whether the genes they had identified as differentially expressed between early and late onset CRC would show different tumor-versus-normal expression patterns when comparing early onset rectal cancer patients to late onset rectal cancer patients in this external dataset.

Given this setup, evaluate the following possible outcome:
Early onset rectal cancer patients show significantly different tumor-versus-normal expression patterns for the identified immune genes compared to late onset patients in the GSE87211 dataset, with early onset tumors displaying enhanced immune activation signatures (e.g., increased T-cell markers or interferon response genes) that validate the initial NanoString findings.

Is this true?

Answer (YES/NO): NO